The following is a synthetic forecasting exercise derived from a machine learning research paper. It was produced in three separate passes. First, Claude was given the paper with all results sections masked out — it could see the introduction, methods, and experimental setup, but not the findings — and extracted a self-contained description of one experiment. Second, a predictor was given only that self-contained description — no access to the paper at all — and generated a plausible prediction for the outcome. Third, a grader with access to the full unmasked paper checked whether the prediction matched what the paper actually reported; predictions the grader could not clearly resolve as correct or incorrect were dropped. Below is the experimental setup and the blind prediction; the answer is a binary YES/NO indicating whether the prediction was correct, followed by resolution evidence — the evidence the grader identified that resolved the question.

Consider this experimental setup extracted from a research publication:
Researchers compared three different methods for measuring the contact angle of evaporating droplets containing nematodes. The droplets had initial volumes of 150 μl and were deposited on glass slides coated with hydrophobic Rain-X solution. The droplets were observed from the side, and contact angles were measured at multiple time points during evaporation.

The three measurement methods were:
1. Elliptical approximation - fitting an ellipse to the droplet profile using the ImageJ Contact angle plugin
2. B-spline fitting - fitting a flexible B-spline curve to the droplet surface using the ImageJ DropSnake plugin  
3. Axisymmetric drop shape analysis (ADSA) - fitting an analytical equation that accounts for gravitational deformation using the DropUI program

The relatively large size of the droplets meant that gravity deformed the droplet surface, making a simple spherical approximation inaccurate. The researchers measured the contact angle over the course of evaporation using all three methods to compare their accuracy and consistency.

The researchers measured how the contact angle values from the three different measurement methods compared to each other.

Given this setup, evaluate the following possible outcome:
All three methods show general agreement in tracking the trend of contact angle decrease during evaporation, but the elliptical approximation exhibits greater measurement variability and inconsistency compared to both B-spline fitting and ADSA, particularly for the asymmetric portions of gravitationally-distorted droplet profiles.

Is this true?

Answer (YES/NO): NO